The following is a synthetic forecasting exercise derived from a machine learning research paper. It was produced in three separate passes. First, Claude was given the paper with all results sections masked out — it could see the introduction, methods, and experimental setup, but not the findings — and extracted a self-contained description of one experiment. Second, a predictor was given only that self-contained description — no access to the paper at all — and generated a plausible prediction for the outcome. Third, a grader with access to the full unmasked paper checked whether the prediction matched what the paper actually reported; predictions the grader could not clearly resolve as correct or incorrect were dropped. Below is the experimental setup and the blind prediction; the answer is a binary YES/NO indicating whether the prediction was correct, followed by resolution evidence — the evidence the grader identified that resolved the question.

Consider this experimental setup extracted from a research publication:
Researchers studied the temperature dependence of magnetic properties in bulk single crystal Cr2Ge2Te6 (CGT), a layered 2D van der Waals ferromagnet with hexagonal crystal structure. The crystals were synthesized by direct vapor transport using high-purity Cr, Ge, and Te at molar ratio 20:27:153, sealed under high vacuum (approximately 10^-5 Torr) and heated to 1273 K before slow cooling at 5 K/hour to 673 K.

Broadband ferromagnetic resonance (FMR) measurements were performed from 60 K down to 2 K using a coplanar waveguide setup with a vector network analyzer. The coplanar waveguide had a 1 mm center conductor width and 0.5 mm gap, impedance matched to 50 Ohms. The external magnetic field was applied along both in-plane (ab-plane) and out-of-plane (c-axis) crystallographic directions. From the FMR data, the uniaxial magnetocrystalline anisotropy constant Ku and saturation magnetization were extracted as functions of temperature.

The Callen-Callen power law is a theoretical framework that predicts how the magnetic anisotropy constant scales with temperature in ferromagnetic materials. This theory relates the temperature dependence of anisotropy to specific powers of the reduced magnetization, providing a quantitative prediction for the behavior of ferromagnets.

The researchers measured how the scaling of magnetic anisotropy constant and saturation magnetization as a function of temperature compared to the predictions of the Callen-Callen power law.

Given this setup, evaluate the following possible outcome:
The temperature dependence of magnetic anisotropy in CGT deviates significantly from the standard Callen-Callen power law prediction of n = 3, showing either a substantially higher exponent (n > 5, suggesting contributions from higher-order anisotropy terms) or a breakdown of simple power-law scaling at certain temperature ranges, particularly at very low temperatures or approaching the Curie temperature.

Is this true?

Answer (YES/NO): NO